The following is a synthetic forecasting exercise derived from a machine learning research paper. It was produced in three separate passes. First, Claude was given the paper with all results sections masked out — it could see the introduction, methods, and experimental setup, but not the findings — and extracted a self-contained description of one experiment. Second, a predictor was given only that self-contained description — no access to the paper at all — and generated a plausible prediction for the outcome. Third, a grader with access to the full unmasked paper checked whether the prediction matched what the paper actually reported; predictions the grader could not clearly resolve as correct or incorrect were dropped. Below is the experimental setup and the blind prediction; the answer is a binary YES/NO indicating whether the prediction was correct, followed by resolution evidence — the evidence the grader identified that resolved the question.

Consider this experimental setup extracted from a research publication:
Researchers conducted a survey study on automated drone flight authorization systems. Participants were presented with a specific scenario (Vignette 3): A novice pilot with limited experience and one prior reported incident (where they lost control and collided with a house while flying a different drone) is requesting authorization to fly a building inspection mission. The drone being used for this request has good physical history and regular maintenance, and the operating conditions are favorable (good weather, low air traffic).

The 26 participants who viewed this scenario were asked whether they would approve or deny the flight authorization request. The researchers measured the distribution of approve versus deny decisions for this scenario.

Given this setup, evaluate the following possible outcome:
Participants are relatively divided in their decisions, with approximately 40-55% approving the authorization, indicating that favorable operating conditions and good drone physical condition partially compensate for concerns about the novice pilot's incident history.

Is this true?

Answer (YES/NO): YES